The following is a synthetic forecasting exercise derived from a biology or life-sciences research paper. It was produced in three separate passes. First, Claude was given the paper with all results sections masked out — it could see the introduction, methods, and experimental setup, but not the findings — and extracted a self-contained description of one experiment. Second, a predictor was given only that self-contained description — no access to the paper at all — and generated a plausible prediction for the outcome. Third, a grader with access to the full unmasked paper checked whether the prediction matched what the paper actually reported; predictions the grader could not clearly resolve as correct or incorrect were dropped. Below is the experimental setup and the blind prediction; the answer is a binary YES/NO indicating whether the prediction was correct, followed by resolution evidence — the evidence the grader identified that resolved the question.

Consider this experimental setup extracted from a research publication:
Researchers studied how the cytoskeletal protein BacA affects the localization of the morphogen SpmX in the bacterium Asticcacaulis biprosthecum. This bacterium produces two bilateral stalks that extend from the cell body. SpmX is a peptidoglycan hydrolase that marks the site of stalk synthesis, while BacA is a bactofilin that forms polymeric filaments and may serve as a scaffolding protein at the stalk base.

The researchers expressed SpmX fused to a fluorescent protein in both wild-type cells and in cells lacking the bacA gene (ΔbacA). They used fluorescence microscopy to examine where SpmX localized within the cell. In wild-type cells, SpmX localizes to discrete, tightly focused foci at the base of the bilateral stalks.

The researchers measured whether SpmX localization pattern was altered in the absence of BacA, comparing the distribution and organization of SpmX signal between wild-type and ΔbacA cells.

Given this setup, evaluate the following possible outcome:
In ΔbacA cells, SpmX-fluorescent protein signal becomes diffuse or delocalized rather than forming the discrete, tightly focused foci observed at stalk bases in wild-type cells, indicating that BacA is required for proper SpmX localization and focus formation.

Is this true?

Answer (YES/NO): NO